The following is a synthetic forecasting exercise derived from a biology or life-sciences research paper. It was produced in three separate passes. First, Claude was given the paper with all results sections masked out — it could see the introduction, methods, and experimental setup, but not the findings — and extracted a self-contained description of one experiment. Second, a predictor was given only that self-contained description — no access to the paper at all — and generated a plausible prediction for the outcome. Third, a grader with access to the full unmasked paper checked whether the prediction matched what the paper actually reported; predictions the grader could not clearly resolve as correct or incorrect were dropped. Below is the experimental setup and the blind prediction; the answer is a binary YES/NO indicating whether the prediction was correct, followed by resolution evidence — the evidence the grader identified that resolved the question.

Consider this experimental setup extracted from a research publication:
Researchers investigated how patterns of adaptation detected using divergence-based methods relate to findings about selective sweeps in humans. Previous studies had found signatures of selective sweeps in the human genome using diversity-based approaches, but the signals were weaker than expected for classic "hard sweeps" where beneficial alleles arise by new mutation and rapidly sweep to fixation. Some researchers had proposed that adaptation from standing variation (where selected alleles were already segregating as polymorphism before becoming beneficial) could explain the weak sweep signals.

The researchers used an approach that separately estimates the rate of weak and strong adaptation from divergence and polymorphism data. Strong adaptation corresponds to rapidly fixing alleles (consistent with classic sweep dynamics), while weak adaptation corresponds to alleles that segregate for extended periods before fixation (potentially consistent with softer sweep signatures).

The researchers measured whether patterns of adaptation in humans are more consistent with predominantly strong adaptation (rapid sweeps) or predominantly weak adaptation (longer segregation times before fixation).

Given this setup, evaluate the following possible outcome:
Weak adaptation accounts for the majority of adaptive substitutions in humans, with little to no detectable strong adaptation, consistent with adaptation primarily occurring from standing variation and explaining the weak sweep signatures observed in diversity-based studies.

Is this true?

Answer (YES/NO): NO